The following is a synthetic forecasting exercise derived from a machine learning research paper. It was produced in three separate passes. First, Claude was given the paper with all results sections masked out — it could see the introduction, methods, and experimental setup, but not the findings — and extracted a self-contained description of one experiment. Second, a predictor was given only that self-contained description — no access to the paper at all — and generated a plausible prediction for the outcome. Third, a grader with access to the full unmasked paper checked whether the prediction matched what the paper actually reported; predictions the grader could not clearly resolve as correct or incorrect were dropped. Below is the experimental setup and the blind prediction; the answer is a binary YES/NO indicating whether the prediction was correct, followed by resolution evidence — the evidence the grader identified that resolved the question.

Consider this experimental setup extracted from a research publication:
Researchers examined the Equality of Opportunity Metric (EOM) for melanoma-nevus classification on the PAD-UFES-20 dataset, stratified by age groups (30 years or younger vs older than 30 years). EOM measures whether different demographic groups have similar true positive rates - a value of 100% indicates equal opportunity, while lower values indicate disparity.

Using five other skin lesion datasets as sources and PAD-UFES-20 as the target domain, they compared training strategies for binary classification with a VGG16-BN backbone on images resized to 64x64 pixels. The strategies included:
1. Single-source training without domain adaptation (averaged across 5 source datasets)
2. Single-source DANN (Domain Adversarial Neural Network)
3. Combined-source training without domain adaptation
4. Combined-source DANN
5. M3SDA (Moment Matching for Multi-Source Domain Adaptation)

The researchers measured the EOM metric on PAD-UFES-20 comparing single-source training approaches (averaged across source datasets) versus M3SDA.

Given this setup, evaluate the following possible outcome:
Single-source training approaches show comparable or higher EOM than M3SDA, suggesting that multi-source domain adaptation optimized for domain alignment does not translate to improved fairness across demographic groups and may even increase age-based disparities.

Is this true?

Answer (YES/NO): NO